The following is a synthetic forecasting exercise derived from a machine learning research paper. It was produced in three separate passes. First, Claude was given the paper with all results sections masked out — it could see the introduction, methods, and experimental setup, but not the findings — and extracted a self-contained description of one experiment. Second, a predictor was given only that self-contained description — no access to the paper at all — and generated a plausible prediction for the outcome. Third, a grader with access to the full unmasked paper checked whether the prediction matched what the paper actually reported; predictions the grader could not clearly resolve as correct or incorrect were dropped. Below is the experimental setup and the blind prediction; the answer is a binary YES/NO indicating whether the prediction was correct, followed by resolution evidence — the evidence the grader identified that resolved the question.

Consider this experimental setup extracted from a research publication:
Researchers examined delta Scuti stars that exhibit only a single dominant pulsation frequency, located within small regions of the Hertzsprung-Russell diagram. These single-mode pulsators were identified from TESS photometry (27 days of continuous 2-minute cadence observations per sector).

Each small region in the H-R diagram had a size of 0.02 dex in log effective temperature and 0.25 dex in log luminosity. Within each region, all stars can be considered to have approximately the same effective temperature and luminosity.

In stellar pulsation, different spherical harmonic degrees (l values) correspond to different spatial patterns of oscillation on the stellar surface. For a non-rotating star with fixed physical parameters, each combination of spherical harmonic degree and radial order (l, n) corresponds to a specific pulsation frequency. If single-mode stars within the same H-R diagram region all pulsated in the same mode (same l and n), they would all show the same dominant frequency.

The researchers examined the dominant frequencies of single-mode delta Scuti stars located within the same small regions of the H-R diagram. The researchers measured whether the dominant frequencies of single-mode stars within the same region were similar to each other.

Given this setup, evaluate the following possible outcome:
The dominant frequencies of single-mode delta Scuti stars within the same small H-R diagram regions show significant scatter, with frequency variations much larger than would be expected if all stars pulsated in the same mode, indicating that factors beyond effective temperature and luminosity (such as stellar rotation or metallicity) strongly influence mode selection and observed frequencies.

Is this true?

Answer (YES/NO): NO